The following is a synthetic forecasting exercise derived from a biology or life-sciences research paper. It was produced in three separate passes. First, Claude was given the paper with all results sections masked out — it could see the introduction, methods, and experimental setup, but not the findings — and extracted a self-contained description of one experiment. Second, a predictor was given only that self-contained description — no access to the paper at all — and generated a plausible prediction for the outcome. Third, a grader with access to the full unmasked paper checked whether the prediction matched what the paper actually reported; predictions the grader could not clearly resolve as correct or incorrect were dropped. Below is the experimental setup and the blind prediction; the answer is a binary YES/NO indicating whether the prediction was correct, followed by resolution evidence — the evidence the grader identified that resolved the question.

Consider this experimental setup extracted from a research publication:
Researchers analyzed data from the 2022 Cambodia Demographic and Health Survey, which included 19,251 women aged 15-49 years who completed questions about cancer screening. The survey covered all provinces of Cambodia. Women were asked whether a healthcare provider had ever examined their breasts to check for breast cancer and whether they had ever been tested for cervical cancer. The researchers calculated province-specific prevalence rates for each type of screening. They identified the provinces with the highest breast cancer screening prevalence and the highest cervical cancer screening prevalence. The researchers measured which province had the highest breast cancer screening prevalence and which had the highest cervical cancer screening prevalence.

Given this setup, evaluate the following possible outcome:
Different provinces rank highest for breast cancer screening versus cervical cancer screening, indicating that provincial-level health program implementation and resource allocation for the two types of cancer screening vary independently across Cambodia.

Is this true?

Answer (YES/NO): YES